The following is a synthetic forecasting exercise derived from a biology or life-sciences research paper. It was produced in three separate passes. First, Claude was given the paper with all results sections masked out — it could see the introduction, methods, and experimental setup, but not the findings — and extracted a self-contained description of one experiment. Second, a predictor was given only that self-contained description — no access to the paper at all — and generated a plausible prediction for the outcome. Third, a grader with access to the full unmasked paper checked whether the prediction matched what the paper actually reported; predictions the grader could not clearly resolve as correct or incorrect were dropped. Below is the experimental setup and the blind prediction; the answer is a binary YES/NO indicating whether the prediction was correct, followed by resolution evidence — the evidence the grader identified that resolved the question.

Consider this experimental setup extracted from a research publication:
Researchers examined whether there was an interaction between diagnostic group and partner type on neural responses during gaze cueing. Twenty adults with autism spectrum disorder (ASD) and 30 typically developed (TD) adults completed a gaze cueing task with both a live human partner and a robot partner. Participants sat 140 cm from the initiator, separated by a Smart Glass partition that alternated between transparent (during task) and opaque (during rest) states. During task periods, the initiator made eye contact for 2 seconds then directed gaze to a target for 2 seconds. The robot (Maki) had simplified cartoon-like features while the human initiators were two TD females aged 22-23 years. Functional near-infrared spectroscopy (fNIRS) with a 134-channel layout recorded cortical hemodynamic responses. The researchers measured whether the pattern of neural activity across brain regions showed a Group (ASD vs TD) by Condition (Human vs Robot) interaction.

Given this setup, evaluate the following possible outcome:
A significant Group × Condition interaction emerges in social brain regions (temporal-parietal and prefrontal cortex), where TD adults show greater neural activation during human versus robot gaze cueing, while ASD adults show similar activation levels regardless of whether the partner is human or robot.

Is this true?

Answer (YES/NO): NO